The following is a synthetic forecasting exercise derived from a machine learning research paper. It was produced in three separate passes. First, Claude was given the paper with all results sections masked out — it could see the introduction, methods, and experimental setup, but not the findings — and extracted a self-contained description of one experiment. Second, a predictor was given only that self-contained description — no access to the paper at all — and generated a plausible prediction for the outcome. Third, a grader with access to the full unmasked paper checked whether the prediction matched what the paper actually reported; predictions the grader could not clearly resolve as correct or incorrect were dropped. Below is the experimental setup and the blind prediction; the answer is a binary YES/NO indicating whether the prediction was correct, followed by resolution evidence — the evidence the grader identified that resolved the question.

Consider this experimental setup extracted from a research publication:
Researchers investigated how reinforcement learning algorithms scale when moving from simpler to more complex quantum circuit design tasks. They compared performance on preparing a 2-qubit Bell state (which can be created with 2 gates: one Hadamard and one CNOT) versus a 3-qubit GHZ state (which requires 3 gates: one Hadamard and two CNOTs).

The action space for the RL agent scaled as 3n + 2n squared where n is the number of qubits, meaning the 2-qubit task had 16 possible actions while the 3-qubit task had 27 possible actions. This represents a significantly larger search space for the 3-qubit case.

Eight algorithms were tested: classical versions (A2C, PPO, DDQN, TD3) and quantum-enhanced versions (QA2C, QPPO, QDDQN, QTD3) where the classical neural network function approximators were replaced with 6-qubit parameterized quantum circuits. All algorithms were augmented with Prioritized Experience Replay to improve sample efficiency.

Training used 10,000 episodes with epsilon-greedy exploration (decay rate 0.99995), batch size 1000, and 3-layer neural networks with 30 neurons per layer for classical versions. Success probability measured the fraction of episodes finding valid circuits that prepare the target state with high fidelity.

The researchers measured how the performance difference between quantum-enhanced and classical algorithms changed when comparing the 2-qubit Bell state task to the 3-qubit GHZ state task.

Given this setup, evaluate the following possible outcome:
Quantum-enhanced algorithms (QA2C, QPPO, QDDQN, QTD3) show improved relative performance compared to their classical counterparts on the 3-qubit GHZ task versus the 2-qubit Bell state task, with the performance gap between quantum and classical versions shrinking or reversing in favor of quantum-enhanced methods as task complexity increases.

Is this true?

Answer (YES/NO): YES